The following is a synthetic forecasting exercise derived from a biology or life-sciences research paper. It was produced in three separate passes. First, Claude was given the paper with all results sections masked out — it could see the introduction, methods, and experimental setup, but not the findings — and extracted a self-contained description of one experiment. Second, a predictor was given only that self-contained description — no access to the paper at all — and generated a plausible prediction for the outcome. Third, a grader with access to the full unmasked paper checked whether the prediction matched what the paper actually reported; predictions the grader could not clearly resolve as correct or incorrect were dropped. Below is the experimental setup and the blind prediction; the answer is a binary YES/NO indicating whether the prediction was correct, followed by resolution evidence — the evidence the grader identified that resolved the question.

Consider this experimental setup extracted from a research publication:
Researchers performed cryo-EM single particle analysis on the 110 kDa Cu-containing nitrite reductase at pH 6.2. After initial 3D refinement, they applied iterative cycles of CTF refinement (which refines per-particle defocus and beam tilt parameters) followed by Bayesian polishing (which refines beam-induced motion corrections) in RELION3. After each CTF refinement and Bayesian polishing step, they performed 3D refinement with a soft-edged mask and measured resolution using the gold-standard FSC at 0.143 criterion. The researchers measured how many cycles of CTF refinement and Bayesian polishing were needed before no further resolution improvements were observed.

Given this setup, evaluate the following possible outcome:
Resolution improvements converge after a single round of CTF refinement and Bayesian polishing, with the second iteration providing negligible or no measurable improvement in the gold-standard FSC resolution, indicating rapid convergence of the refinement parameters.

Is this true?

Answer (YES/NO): NO